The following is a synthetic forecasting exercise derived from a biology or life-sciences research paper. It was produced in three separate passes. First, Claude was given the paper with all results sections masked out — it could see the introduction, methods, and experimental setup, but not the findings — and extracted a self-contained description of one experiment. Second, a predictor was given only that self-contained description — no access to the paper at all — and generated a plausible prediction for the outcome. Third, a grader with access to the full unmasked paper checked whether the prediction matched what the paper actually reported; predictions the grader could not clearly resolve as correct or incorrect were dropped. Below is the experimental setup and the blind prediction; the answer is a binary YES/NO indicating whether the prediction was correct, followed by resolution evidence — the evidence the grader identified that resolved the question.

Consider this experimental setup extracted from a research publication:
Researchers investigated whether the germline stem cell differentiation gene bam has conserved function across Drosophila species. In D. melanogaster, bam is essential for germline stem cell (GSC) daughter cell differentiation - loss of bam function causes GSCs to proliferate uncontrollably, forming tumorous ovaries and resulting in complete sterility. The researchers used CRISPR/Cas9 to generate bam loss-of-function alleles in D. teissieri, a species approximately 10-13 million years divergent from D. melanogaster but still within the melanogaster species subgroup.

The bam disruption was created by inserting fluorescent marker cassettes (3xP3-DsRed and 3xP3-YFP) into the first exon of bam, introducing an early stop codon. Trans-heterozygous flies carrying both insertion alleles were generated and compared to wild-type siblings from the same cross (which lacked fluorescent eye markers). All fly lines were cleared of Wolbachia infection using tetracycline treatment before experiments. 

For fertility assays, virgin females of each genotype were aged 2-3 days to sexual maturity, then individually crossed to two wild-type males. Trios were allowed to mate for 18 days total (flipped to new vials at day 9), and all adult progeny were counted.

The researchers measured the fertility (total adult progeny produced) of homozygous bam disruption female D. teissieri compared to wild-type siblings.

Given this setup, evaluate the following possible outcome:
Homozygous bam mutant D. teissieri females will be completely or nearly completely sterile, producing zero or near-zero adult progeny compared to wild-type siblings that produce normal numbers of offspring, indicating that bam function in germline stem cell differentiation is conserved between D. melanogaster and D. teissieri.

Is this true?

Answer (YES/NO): NO